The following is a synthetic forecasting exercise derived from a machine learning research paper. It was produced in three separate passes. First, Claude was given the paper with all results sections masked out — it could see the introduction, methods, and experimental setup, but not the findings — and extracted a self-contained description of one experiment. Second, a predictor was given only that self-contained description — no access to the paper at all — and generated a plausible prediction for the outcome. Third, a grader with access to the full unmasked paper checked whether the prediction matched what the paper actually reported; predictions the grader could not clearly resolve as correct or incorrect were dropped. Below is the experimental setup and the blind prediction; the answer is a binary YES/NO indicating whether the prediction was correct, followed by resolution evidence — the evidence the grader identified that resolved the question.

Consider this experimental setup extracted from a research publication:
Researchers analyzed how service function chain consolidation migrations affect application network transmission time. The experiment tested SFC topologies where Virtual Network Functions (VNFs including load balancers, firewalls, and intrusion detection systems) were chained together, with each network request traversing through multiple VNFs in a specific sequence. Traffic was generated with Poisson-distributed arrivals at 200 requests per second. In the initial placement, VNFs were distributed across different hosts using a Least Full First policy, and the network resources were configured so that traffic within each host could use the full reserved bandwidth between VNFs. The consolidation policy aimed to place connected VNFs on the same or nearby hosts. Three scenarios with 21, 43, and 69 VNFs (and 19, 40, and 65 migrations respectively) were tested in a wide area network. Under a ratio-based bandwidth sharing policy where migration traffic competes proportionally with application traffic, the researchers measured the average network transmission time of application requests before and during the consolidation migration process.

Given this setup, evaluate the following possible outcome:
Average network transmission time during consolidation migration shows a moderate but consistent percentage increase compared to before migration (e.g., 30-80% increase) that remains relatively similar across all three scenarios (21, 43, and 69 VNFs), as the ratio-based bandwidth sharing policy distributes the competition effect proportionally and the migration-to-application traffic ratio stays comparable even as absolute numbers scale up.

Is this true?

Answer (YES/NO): NO